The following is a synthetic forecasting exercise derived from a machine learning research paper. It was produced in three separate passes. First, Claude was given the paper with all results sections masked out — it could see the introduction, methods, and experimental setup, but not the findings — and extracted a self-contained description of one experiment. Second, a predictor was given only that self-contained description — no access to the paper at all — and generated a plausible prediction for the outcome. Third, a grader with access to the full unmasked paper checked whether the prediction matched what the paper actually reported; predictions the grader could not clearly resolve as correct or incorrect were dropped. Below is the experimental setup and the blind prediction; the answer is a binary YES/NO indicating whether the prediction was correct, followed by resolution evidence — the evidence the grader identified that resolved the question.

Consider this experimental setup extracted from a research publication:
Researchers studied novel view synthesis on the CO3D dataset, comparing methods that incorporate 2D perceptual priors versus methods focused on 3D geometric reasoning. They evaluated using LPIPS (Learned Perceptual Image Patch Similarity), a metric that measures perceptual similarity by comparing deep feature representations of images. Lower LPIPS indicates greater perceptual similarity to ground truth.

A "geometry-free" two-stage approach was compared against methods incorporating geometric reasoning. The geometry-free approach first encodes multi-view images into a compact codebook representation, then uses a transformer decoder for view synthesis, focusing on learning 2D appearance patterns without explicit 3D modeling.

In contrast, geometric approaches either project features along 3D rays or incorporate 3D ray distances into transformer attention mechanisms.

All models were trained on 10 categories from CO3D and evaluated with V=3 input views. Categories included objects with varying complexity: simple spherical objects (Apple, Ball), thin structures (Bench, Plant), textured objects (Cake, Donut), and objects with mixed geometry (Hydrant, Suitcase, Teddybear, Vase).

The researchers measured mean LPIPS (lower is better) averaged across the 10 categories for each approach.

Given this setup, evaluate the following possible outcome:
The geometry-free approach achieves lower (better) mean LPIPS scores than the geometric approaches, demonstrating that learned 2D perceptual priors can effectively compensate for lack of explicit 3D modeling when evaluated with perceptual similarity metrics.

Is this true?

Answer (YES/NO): NO